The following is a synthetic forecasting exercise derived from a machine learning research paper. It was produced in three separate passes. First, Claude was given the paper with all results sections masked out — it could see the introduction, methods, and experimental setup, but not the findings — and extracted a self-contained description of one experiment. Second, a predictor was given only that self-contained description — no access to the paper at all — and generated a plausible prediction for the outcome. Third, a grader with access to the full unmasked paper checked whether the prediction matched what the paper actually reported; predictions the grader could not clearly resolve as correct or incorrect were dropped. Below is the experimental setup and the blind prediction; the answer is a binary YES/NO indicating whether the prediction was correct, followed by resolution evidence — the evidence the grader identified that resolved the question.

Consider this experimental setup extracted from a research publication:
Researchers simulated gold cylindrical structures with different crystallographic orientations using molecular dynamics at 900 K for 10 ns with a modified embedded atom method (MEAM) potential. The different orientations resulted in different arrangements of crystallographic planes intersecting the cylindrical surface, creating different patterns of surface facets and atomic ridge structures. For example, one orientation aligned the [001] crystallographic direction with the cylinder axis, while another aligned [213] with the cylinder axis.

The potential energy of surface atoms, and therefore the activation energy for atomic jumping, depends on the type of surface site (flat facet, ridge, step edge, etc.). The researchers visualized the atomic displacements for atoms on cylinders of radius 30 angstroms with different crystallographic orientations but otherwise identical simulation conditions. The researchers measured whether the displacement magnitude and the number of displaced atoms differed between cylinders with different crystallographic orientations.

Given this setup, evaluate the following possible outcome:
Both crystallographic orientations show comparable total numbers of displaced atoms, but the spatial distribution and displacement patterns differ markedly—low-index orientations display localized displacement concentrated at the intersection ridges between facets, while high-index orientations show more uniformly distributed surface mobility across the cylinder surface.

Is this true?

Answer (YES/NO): NO